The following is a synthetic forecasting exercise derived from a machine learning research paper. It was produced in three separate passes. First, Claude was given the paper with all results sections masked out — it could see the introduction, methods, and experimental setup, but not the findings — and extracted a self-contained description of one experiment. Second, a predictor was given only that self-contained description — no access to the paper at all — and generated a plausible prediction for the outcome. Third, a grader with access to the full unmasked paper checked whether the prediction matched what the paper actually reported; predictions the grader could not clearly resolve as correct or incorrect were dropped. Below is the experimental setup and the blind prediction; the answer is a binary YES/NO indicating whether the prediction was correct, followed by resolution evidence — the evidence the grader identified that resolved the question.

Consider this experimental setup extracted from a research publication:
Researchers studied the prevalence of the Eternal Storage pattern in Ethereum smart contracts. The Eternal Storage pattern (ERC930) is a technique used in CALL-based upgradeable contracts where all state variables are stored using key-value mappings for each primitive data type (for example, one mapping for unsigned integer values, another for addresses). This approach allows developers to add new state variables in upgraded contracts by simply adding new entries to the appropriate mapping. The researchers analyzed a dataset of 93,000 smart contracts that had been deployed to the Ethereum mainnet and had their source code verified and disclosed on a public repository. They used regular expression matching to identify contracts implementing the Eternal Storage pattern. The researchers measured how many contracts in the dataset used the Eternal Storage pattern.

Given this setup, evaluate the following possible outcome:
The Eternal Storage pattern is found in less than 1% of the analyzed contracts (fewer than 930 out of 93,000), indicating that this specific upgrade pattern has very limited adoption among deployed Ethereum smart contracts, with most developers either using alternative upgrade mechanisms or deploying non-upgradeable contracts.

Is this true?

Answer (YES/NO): YES